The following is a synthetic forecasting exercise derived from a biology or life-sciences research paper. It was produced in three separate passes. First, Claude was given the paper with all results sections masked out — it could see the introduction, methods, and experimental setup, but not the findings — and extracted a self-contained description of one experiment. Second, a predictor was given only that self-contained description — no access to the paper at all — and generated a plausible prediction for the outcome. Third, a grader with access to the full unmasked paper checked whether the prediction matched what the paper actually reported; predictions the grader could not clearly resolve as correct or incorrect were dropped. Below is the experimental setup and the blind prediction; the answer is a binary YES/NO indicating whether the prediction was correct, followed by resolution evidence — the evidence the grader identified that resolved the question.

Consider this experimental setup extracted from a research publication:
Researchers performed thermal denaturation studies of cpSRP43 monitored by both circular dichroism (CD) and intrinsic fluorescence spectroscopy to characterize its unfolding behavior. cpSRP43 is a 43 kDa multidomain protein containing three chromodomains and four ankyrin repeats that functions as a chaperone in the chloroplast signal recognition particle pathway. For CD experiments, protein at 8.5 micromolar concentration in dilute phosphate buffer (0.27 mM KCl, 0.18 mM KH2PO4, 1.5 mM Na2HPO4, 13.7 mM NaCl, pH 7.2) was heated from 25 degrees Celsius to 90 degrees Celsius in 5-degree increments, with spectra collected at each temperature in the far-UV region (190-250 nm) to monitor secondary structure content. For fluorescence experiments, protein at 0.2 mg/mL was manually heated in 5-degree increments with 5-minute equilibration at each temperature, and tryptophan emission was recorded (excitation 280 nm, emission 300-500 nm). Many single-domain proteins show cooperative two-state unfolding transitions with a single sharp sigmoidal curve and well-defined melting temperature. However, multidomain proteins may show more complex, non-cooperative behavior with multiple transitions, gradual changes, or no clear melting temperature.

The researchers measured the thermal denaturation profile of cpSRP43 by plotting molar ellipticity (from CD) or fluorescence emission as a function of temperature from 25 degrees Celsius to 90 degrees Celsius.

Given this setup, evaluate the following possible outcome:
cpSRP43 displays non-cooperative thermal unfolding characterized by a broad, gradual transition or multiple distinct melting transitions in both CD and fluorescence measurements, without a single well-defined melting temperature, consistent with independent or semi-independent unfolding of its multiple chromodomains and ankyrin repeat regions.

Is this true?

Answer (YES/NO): NO